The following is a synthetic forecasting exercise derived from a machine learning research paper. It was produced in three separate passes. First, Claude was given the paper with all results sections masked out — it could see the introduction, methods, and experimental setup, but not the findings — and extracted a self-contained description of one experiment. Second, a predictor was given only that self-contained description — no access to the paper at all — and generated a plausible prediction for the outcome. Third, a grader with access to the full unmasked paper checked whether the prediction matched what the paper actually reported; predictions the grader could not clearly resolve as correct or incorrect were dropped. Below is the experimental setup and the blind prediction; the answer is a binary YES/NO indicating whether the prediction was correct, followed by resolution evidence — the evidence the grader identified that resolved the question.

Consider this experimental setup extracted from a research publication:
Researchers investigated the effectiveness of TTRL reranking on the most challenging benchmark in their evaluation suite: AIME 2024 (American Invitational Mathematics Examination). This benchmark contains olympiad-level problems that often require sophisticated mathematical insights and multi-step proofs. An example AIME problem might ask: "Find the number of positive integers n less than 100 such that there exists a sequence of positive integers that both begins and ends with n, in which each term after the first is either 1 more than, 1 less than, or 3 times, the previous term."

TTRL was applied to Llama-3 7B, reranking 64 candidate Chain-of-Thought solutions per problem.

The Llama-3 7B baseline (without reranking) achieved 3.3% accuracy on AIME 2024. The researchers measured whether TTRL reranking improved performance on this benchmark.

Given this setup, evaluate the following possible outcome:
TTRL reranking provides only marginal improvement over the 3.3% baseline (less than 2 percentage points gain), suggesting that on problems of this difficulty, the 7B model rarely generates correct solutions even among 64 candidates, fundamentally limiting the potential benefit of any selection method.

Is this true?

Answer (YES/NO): NO